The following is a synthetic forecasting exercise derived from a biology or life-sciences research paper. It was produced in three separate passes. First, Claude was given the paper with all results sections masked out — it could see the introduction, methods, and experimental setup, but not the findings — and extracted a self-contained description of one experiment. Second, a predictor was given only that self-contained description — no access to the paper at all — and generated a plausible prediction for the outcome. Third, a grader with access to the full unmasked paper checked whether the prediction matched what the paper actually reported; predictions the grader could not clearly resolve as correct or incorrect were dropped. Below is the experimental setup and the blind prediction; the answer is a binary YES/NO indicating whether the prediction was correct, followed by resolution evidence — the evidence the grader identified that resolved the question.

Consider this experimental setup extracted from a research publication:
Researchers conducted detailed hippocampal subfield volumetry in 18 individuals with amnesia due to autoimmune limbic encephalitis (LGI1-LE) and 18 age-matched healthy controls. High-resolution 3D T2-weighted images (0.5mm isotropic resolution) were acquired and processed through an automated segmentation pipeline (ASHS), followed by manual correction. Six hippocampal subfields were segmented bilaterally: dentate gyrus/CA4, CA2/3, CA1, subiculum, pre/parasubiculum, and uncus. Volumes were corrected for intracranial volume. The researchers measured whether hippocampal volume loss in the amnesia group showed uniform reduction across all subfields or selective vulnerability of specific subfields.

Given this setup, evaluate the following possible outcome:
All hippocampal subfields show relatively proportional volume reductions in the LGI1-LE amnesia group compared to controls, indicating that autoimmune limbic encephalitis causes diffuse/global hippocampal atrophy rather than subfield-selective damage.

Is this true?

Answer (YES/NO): NO